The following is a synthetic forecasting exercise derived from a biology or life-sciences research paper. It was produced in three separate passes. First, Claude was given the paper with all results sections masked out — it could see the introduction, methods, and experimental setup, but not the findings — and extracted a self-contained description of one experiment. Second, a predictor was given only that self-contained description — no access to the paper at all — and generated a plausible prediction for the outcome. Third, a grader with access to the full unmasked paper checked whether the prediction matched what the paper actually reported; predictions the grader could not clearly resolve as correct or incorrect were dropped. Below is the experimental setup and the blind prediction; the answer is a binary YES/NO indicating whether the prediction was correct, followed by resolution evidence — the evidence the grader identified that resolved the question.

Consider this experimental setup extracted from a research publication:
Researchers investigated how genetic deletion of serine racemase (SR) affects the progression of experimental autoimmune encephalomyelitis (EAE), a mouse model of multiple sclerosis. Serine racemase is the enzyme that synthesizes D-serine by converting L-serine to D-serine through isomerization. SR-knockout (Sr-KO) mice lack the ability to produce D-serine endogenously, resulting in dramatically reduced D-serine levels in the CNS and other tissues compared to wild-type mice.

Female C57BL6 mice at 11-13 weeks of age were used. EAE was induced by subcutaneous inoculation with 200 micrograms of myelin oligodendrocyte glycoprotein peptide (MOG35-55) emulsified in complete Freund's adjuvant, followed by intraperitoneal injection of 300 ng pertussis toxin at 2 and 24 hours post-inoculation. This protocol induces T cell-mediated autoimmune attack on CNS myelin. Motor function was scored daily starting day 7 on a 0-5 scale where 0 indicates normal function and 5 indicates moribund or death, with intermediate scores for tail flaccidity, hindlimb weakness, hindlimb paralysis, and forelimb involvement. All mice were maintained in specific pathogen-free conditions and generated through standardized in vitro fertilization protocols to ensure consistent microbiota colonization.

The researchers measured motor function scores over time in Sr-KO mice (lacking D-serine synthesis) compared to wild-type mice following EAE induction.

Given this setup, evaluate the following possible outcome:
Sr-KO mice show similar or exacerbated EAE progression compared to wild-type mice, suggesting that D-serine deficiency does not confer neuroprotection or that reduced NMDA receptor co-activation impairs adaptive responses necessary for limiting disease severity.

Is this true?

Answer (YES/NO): YES